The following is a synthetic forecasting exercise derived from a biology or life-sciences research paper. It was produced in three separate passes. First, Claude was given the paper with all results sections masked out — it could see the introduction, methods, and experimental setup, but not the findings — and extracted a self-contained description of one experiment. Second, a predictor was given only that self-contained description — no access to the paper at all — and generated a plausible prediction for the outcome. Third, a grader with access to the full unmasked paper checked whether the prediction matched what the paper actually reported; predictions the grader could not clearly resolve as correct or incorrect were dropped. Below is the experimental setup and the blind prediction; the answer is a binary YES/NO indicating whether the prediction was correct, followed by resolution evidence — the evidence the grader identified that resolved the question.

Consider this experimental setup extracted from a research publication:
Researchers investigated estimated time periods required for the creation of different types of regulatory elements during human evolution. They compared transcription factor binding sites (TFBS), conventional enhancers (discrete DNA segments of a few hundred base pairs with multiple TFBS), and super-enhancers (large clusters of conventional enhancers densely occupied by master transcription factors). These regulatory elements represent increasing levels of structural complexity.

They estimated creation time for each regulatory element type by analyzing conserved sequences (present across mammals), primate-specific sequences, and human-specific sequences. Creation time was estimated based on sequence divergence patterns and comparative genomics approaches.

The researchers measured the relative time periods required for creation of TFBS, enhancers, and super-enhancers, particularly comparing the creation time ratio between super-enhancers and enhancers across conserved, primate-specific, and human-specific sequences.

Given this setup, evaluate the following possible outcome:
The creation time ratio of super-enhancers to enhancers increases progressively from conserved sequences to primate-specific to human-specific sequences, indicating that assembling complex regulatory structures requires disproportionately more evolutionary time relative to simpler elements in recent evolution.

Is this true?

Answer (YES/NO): YES